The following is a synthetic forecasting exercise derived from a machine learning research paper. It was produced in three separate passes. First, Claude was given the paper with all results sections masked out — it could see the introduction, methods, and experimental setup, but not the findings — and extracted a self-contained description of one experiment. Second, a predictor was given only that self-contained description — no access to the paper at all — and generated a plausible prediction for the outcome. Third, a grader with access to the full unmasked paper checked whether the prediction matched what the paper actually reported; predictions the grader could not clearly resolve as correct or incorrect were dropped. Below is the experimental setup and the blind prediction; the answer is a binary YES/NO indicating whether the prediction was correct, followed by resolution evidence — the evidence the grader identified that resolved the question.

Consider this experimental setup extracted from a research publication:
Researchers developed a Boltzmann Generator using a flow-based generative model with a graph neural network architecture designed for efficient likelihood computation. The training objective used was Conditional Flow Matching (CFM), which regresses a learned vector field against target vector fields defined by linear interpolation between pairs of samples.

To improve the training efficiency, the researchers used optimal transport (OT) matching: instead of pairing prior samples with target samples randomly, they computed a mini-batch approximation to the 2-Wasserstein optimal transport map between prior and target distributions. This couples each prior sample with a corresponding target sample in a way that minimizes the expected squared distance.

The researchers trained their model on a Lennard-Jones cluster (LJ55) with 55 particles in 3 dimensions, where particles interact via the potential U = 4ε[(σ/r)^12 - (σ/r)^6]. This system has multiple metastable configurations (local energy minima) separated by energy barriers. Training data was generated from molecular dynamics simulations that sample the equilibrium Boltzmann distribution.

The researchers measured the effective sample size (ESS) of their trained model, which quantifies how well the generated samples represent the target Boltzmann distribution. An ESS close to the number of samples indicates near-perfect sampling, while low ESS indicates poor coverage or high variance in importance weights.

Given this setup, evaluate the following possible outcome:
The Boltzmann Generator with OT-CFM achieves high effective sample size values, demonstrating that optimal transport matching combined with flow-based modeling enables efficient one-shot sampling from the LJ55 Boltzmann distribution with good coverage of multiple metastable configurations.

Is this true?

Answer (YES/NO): NO